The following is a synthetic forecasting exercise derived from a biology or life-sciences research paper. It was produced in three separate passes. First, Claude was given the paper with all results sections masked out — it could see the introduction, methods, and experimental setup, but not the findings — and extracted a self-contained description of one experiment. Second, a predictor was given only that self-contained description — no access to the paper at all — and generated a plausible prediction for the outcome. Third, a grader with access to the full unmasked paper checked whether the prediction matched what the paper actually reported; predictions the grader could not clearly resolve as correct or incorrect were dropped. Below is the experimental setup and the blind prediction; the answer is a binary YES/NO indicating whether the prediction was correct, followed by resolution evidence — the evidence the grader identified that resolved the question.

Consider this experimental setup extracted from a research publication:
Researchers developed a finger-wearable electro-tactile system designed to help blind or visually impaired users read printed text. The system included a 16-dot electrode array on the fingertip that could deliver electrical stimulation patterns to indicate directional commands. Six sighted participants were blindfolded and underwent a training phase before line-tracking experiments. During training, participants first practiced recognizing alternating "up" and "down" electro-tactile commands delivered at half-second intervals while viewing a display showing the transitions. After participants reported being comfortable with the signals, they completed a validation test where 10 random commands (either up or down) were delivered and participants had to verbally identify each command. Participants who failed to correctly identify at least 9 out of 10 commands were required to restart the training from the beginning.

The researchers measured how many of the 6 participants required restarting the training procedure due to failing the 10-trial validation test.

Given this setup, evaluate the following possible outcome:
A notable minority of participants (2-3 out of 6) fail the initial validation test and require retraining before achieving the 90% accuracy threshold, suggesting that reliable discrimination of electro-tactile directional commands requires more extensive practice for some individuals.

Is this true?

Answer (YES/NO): NO